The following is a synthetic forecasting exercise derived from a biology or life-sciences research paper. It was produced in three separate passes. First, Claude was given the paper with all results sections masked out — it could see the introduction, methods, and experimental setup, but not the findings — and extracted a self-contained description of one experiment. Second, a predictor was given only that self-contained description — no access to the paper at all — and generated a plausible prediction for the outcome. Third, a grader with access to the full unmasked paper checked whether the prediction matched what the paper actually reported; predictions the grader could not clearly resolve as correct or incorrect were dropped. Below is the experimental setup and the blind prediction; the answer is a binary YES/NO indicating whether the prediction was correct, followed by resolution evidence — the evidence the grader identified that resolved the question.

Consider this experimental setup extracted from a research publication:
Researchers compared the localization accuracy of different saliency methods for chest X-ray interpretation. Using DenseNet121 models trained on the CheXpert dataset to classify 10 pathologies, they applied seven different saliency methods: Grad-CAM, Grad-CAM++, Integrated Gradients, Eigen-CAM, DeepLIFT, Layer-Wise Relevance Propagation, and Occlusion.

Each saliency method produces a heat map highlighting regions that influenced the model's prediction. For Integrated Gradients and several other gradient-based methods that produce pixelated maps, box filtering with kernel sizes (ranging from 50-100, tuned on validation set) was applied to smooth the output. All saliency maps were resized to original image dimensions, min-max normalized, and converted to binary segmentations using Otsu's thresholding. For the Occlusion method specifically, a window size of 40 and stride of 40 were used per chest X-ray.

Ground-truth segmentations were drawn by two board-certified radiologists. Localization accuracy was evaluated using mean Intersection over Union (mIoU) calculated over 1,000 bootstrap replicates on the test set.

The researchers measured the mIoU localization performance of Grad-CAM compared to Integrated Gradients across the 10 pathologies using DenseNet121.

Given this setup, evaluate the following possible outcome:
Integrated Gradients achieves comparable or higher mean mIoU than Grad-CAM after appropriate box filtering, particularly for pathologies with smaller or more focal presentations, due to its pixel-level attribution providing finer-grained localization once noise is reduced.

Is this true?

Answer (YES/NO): NO